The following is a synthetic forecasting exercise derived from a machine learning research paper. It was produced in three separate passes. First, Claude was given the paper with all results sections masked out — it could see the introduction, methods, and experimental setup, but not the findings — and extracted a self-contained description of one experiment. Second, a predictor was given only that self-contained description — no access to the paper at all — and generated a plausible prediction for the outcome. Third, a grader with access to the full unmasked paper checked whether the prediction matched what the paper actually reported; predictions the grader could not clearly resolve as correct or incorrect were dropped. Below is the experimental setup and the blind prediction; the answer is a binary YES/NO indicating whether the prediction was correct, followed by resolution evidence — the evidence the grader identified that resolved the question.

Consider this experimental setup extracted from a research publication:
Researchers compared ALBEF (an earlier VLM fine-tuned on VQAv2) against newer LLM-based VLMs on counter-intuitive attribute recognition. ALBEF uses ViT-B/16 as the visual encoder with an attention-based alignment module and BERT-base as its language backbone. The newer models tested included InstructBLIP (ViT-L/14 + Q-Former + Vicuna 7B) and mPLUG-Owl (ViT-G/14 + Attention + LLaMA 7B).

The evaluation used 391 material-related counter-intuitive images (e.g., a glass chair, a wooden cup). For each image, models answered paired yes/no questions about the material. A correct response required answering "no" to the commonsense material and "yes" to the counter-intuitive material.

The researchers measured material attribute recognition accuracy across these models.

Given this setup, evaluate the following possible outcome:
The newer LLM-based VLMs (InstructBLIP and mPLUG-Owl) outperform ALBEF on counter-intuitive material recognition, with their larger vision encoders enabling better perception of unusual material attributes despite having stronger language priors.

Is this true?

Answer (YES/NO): NO